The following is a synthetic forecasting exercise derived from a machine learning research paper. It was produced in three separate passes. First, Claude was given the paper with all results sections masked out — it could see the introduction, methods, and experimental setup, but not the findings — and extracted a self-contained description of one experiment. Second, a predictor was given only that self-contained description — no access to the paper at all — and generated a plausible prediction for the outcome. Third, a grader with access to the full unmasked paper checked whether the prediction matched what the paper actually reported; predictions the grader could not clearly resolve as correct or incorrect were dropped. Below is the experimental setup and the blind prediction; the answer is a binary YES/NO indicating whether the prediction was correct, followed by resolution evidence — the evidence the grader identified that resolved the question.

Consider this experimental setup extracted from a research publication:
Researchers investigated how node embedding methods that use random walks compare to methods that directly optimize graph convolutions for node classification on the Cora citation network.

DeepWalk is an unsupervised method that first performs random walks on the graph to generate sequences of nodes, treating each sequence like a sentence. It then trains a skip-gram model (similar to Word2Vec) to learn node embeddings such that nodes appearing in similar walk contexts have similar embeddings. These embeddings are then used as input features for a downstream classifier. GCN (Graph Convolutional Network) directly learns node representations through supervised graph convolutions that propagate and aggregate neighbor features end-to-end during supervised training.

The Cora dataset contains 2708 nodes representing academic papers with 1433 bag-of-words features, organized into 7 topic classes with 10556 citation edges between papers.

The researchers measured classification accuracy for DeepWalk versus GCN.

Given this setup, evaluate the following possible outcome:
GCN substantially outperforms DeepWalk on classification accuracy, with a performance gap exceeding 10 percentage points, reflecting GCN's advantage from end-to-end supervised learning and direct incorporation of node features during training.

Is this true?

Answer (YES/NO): YES